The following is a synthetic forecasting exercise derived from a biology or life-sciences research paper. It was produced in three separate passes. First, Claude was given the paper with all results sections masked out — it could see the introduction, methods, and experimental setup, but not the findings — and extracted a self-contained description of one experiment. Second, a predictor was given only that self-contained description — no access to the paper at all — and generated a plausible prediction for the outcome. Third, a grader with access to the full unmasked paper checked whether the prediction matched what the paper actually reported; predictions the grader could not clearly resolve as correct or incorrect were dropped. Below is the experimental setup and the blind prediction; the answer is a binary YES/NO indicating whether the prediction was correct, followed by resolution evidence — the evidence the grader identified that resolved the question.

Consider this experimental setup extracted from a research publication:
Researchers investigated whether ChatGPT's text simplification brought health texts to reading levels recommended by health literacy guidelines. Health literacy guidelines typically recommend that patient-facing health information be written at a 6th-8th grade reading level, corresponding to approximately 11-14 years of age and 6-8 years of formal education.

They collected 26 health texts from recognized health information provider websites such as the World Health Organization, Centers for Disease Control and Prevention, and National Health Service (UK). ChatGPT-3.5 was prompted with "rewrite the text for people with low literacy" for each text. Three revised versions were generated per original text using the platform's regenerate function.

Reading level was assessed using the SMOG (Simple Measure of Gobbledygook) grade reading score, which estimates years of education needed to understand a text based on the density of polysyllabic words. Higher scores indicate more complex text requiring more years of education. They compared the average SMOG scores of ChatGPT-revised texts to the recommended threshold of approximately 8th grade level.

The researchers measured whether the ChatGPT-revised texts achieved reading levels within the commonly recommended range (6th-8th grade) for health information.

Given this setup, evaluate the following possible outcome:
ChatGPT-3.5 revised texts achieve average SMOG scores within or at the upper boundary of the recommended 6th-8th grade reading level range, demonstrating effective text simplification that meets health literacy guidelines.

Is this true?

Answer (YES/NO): NO